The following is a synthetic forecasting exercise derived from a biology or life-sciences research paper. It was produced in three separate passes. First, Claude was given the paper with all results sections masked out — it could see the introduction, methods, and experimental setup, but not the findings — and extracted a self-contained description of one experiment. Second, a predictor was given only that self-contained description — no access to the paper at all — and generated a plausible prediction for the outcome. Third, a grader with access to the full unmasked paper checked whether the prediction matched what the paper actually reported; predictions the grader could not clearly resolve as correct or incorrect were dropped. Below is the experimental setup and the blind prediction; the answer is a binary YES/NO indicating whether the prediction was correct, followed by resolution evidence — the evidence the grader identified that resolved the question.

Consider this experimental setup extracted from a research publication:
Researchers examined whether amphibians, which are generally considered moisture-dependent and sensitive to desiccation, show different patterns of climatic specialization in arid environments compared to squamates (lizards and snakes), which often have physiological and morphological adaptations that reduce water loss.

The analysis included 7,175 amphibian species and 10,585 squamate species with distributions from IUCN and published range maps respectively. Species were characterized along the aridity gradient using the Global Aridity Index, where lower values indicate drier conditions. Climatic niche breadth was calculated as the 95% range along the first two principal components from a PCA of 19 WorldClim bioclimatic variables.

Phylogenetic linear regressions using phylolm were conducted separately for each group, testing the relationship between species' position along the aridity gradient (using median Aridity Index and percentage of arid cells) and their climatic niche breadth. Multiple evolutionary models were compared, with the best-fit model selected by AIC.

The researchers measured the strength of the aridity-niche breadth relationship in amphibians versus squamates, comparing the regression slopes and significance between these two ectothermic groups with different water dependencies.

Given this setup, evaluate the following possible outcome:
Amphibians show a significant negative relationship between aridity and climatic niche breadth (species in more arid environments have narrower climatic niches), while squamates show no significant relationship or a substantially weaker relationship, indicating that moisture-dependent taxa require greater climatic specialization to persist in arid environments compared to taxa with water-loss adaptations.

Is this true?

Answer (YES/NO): NO